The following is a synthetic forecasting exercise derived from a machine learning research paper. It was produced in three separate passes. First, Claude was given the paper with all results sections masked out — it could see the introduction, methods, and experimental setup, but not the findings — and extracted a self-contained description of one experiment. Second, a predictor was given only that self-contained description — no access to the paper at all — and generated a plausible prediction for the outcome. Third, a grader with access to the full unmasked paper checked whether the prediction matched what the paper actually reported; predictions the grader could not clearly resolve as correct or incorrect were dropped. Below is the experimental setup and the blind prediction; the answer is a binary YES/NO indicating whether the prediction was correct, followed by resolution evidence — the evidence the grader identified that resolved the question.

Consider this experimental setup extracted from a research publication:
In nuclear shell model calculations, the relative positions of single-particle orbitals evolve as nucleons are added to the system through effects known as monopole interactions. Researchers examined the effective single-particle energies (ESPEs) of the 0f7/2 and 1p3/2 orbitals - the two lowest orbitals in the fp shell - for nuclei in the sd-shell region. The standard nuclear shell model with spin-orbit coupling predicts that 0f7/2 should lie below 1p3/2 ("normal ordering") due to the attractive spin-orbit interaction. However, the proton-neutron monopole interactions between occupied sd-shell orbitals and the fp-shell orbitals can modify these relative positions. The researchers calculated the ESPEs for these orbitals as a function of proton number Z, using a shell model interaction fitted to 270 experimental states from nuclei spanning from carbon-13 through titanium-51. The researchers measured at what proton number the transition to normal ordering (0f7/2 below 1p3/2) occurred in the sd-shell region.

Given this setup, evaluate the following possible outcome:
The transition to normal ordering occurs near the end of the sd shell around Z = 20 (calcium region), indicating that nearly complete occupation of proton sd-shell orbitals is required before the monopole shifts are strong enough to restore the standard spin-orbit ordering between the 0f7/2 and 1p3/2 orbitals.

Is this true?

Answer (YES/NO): NO